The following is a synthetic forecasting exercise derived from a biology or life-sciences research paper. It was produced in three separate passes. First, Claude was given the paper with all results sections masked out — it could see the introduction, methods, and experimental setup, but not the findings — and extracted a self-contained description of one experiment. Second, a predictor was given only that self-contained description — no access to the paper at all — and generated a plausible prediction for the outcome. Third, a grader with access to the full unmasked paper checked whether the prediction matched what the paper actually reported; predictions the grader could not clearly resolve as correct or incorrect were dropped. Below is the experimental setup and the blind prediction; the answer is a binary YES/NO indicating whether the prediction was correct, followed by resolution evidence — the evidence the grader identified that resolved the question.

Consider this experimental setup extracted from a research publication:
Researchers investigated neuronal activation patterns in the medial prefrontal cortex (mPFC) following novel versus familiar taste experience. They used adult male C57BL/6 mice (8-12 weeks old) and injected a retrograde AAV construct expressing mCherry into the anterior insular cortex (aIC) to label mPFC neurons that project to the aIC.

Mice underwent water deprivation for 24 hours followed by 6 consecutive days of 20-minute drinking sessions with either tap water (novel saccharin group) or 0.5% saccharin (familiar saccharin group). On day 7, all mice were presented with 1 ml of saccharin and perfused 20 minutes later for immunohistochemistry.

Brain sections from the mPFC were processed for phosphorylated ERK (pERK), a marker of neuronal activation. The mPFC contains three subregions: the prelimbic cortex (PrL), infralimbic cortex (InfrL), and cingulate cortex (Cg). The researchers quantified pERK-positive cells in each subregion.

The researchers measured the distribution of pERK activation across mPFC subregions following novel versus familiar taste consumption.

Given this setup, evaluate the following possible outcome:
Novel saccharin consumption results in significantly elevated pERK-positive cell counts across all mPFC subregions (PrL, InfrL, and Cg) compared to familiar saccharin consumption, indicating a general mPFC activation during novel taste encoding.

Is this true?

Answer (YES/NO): NO